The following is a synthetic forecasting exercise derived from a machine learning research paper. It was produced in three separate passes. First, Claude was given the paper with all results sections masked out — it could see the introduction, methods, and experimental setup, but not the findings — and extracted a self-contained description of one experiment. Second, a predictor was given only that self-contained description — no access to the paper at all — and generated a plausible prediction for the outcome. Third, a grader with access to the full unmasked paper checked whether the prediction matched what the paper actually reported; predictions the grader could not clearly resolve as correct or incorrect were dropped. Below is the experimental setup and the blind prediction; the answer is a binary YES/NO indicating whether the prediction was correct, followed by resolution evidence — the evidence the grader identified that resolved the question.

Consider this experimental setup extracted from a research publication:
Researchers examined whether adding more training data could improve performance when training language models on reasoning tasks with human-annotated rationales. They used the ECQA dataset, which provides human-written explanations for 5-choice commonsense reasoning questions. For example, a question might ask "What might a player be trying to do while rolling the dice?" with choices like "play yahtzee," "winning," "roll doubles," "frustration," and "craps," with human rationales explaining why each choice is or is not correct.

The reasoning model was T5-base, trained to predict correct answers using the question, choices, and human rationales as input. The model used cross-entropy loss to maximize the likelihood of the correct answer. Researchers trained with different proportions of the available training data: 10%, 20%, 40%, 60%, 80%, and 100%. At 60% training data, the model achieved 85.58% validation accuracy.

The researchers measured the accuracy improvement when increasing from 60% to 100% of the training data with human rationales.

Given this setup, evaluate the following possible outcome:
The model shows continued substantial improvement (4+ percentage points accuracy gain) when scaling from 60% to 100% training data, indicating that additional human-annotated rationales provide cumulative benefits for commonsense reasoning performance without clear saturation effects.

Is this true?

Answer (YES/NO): NO